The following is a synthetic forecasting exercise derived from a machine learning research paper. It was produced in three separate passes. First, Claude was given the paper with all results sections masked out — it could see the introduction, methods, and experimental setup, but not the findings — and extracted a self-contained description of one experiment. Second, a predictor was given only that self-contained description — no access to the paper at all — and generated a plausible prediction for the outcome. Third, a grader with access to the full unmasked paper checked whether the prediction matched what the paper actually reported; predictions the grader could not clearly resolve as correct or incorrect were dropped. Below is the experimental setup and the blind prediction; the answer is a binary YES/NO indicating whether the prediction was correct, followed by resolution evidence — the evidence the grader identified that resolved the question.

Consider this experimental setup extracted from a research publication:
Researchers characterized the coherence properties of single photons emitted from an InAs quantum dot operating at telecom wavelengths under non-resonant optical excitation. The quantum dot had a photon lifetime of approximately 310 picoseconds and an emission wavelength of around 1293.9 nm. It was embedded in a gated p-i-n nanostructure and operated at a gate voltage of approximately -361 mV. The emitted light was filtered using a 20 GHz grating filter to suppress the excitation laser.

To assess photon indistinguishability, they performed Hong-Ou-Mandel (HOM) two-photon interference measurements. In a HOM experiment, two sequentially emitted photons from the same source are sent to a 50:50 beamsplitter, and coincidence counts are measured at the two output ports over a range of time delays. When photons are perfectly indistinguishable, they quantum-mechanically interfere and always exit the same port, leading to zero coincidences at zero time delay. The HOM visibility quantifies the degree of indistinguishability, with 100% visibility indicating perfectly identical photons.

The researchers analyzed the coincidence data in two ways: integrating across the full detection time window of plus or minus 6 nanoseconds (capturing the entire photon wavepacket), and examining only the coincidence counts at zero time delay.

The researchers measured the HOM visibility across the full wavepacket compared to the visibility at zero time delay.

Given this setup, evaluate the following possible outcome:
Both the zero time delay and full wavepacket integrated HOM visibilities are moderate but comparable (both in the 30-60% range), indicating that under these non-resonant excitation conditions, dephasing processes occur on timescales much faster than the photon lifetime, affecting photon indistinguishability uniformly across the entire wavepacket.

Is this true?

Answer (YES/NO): NO